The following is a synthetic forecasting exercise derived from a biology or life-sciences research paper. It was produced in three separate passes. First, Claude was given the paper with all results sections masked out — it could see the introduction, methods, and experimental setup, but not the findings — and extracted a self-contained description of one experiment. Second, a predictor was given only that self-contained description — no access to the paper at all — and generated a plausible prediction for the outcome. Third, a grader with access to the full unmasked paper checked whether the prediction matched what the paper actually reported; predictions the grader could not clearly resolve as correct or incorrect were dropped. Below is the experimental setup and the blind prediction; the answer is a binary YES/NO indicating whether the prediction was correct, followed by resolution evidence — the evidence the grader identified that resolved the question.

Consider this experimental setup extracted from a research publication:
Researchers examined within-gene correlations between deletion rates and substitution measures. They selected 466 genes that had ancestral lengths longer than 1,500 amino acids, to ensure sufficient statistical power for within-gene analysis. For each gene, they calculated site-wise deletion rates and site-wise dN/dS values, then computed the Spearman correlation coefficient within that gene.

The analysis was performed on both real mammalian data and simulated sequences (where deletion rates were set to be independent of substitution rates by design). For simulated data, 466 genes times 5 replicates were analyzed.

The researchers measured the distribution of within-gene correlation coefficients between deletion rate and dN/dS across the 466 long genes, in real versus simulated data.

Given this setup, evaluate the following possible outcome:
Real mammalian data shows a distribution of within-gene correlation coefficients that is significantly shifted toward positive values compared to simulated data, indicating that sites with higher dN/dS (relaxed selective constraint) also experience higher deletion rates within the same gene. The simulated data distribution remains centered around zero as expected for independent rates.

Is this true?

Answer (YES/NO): NO